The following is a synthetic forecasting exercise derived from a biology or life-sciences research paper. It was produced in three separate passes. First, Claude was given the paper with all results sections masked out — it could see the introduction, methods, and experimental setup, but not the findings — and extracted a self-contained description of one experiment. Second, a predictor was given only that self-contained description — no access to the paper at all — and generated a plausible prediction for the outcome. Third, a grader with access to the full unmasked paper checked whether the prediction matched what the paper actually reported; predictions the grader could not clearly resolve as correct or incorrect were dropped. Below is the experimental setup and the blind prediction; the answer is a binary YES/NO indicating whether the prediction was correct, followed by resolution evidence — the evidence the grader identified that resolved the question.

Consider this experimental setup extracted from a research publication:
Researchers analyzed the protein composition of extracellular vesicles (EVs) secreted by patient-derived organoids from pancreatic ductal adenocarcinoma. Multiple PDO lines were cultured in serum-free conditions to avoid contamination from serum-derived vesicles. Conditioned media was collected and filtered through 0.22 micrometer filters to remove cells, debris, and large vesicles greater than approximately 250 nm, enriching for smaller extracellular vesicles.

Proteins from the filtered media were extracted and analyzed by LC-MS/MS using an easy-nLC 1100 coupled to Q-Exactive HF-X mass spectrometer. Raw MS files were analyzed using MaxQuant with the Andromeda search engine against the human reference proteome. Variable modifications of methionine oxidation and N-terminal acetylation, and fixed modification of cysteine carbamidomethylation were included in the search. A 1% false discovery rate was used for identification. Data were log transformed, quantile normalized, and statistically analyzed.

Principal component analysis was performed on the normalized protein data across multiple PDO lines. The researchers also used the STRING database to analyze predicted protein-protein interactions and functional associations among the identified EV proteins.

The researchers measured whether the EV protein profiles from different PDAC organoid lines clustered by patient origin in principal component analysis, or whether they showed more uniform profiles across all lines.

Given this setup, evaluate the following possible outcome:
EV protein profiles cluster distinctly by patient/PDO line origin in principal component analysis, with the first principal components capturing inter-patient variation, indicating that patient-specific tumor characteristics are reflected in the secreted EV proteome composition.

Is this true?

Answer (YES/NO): YES